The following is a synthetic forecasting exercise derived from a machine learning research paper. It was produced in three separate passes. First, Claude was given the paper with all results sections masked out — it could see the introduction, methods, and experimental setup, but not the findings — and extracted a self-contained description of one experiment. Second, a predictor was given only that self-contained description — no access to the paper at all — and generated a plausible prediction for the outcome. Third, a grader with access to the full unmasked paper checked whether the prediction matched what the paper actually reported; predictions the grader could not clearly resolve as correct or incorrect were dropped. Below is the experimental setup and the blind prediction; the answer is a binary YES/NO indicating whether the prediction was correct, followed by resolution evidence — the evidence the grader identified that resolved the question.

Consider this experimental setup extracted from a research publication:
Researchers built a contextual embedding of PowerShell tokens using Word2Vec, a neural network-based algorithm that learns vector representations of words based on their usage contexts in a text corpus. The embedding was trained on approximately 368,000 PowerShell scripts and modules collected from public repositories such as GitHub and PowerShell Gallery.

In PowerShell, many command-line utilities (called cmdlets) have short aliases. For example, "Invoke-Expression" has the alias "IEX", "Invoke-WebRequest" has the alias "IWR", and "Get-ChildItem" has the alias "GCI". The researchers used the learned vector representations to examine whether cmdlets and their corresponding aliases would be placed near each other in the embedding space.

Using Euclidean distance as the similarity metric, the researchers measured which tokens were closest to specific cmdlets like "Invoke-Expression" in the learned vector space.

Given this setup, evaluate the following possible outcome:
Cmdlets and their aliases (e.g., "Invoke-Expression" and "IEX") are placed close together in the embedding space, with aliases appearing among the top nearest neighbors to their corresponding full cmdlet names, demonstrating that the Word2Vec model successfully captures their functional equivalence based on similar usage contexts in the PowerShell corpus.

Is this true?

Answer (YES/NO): YES